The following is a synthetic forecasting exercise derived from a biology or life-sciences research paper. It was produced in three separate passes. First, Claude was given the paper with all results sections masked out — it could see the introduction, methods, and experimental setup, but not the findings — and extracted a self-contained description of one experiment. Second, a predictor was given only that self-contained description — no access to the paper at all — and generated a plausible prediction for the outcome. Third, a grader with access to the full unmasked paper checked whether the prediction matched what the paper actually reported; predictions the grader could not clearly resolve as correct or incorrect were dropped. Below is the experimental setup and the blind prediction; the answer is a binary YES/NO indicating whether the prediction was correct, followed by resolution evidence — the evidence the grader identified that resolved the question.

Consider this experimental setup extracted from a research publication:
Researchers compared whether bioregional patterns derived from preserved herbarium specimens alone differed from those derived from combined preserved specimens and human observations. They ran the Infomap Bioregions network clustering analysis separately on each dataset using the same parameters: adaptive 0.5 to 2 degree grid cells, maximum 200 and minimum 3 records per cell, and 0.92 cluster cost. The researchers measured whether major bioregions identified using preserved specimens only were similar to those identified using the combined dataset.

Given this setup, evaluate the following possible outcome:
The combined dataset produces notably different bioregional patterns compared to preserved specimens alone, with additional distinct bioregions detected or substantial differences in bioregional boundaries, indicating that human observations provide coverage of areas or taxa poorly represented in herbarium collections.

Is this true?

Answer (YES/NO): NO